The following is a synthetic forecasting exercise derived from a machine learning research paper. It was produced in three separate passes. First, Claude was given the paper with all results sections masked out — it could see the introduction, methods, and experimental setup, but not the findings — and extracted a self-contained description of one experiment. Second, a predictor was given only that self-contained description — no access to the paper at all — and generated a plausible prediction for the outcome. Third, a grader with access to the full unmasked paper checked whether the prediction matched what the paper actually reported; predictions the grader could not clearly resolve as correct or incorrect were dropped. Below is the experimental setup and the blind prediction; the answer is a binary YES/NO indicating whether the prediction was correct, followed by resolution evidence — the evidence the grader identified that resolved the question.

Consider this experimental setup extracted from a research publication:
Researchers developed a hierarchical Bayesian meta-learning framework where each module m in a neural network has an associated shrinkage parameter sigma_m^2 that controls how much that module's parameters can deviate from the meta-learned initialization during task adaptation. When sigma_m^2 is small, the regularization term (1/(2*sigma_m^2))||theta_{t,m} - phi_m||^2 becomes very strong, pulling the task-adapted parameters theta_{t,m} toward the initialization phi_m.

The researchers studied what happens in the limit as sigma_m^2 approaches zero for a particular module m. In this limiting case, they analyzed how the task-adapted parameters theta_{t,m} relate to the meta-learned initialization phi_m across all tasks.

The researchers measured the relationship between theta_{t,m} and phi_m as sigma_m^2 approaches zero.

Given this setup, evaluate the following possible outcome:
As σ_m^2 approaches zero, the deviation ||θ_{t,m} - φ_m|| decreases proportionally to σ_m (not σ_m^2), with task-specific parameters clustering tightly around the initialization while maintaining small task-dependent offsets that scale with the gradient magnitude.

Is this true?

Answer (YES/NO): NO